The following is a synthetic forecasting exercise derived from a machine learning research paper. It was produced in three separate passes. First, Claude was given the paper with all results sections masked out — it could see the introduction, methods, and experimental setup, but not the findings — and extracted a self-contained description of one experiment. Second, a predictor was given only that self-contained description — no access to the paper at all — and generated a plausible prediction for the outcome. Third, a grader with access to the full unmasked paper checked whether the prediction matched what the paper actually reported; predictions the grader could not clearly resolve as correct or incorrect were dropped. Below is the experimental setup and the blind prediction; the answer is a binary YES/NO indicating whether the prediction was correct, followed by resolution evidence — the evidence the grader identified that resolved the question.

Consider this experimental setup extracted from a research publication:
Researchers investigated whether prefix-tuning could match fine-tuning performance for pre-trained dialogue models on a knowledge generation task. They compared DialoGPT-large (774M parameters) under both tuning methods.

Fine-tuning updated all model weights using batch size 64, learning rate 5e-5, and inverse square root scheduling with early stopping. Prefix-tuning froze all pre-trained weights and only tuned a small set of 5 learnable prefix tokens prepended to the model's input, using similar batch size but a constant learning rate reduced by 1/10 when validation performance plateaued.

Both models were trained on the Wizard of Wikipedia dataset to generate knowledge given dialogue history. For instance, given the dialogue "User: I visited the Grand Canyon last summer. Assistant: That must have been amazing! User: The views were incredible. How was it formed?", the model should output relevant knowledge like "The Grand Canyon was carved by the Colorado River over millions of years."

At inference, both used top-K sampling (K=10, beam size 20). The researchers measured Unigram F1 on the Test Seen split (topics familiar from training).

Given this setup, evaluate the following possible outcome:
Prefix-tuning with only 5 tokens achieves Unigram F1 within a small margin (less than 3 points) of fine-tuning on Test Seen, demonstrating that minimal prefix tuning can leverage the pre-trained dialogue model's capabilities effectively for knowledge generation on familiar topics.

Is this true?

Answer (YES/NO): YES